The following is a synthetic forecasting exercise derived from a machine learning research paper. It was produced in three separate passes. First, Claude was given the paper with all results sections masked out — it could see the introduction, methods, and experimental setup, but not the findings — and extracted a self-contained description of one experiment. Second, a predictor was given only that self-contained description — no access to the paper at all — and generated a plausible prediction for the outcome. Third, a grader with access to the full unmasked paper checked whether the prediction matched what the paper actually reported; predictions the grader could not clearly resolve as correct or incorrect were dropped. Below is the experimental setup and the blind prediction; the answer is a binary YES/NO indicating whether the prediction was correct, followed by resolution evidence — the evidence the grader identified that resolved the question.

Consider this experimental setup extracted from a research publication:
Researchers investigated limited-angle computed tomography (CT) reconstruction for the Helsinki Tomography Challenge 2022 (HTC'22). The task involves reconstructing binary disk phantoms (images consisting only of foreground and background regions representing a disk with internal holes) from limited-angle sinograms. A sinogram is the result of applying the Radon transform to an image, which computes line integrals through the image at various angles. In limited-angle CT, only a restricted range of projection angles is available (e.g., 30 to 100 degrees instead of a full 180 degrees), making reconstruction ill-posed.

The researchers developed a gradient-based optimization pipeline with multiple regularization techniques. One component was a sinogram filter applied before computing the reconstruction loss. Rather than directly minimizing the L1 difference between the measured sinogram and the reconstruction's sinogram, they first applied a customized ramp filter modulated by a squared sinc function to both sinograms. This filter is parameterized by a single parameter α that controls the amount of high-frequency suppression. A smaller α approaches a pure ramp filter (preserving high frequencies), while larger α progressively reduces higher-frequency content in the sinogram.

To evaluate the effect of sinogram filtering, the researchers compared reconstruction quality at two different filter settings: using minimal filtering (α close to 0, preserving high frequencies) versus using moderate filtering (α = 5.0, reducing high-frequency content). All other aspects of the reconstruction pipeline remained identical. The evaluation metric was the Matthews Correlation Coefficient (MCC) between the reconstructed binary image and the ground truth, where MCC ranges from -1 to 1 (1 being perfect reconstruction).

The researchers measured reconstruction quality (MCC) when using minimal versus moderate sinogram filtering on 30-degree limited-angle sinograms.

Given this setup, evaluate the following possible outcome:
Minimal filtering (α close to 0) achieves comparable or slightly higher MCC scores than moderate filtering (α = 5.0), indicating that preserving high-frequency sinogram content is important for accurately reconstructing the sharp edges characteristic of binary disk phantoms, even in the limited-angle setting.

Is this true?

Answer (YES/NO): NO